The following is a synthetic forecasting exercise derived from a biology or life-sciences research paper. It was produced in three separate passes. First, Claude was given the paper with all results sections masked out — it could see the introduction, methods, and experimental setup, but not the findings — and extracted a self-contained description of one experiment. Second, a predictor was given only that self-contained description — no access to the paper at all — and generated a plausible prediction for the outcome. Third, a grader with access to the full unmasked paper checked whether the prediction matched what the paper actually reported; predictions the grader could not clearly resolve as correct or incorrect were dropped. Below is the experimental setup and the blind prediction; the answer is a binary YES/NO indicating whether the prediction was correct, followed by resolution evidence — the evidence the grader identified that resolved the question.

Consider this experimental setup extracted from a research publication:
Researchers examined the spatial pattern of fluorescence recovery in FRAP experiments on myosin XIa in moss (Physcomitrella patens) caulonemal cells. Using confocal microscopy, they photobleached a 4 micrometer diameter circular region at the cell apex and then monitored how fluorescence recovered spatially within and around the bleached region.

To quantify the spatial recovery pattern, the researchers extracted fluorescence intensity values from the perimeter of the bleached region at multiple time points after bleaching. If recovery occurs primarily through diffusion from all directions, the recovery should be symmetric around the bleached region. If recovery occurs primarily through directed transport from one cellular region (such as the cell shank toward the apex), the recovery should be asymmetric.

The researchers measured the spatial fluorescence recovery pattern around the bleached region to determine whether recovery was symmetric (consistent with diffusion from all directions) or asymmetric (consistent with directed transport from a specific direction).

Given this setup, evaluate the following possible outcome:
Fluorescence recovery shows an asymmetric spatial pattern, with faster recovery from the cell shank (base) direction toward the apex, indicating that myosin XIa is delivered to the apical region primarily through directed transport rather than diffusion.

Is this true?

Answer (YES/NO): NO